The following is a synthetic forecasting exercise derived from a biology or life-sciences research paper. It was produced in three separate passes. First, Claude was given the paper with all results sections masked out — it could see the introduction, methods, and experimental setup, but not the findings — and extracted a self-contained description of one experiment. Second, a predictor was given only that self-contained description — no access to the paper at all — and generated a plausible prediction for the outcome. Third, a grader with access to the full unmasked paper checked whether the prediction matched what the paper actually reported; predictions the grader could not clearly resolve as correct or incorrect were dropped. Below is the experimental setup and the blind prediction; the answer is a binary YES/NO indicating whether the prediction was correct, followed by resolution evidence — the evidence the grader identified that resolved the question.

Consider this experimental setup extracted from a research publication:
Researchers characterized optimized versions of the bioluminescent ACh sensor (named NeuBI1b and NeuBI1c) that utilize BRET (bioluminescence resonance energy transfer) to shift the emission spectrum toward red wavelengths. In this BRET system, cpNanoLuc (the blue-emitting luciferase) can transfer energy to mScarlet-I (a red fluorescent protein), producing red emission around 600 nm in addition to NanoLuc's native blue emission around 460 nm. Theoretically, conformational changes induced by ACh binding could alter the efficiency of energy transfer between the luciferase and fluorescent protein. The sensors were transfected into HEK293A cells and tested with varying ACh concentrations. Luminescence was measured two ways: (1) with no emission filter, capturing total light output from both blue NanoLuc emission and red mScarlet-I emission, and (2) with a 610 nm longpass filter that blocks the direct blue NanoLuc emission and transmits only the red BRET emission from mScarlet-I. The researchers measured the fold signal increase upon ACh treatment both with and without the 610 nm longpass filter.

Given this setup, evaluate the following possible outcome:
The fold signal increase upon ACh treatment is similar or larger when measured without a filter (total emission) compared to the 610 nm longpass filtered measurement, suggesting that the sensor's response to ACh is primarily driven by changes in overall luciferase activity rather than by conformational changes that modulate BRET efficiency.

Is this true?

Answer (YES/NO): NO